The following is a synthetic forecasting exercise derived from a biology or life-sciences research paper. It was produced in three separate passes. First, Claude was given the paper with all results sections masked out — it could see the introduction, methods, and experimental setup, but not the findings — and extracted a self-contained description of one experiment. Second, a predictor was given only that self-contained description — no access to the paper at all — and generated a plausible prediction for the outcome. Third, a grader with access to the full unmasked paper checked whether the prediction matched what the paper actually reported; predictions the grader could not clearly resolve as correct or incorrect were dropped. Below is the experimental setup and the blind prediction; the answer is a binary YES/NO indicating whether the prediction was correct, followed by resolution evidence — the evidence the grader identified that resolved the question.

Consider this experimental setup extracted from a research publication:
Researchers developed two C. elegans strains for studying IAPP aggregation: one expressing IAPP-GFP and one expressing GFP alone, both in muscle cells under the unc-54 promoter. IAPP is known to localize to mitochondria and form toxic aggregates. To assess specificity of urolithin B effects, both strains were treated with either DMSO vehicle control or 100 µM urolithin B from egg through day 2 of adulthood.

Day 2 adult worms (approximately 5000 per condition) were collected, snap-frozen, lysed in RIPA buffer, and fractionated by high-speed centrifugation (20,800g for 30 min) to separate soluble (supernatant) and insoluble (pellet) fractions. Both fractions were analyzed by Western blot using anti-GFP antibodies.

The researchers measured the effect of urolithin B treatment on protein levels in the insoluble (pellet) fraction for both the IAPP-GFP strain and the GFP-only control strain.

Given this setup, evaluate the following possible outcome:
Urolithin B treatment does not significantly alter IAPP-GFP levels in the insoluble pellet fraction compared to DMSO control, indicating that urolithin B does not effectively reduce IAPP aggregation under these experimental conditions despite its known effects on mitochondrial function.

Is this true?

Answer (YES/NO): NO